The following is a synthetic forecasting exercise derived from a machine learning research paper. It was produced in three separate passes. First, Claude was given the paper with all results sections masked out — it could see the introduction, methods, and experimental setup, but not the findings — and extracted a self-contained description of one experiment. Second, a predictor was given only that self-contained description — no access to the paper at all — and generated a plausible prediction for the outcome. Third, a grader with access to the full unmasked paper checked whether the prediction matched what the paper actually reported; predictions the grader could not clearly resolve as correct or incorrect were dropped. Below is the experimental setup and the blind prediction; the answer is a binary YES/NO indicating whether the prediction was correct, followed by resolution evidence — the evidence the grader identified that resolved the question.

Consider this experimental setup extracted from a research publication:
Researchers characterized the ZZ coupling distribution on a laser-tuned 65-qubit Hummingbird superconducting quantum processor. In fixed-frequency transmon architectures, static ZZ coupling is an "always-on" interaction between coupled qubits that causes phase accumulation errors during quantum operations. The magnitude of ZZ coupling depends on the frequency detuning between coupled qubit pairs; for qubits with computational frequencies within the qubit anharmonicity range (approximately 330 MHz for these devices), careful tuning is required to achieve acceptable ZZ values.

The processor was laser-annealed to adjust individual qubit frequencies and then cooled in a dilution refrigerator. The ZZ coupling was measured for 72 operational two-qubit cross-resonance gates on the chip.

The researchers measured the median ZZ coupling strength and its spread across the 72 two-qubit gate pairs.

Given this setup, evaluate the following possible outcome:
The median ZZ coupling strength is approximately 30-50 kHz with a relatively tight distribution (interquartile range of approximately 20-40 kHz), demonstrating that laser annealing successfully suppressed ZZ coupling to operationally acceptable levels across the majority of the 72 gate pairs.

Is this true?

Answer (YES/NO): NO